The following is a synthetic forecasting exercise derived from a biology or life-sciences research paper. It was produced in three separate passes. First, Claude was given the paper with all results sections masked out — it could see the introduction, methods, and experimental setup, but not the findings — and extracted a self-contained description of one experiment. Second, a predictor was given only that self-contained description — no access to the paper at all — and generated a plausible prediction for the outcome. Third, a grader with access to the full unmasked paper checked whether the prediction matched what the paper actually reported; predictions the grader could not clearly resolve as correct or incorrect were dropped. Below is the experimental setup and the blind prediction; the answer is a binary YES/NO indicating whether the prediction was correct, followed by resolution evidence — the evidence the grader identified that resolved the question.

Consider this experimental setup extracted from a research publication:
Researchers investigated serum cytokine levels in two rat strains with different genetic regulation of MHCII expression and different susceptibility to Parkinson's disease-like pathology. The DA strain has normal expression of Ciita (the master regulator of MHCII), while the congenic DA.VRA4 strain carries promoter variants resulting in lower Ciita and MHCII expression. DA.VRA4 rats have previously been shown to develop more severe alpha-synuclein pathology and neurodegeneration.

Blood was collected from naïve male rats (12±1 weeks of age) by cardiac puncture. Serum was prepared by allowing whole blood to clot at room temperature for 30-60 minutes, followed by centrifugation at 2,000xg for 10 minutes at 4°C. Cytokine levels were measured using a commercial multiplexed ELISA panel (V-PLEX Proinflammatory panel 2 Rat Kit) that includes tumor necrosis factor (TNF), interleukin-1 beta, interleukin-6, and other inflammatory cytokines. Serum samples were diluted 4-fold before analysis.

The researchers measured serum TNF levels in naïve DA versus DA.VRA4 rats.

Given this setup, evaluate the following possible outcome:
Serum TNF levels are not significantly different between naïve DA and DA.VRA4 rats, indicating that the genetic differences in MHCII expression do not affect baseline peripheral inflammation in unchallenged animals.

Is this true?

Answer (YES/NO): NO